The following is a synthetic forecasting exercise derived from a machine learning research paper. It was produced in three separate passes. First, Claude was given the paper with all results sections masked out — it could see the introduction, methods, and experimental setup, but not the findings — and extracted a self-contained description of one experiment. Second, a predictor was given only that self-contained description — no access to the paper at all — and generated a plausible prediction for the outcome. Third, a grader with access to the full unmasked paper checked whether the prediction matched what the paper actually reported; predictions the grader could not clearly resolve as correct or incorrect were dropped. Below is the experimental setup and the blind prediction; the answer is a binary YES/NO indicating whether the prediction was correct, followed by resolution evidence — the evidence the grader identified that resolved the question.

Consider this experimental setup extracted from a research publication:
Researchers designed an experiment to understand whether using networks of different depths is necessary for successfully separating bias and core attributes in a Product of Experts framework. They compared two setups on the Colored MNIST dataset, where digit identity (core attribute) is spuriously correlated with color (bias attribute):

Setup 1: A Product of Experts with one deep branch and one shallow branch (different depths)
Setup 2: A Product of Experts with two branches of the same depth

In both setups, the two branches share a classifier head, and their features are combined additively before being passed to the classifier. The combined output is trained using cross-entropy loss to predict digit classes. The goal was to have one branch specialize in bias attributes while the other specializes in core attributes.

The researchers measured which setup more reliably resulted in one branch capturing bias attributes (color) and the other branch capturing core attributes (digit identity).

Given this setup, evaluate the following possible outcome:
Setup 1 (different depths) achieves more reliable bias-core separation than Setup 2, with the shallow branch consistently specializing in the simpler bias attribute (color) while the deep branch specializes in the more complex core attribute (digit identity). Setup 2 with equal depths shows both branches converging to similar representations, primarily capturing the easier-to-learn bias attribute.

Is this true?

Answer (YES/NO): NO